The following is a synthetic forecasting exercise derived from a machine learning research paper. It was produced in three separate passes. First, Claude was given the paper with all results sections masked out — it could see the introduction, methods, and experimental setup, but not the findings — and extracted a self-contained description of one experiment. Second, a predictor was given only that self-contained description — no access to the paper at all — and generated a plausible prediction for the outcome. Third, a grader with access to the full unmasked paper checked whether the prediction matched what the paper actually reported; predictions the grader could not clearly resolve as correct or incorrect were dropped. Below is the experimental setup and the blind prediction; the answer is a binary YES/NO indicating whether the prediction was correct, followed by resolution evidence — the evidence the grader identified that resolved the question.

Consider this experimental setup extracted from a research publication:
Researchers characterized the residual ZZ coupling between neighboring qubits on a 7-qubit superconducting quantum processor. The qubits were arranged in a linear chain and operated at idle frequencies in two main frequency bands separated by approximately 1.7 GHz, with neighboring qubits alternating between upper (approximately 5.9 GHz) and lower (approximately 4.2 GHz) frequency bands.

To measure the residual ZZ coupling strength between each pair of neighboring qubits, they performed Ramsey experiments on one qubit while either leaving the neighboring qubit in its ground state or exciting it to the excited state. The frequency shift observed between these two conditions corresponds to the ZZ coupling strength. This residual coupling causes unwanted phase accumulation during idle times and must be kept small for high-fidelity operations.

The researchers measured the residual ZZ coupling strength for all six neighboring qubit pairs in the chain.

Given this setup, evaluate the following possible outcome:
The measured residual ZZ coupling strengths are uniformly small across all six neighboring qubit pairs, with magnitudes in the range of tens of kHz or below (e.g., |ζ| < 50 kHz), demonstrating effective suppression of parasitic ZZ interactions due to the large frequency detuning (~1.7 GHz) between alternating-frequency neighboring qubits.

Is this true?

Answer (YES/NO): YES